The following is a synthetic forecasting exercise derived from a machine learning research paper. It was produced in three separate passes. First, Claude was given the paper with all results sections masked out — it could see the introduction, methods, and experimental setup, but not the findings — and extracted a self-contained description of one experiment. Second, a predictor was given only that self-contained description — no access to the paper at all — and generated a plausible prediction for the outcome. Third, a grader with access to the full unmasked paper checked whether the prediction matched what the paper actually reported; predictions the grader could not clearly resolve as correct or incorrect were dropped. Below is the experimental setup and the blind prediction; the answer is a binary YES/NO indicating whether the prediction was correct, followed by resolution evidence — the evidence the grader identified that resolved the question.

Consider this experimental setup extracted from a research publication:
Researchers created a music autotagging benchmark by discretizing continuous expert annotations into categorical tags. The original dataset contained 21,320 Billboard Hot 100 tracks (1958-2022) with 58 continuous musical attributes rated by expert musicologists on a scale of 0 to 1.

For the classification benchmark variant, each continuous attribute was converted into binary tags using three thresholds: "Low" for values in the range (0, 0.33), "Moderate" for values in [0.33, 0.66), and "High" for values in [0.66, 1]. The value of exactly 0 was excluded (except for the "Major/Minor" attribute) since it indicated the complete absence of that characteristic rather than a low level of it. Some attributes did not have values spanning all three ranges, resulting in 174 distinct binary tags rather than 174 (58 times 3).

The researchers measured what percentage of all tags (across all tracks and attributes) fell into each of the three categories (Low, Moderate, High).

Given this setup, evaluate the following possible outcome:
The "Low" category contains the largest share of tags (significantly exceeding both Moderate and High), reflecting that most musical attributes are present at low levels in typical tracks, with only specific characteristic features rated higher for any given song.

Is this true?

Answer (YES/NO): NO